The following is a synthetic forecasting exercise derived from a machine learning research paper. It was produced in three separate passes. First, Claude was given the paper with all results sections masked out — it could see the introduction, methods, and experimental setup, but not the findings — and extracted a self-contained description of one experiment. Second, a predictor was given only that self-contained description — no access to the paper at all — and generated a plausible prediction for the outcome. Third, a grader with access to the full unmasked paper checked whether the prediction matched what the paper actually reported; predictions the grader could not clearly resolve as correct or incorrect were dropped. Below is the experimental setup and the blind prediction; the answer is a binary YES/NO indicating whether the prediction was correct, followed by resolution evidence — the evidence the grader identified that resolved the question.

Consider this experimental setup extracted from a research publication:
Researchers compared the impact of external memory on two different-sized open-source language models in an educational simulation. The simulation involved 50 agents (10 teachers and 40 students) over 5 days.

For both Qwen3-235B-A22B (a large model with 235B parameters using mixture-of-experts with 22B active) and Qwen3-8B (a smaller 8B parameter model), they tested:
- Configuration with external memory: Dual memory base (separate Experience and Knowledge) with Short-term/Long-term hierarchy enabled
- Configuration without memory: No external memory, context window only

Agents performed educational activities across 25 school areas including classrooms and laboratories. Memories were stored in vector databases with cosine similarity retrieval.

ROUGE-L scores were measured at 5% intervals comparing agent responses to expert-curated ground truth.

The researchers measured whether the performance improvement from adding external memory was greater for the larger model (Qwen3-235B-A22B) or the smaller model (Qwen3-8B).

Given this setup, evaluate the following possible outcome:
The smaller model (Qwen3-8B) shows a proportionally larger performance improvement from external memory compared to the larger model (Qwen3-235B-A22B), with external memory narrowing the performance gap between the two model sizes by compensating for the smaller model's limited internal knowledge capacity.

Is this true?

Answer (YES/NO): NO